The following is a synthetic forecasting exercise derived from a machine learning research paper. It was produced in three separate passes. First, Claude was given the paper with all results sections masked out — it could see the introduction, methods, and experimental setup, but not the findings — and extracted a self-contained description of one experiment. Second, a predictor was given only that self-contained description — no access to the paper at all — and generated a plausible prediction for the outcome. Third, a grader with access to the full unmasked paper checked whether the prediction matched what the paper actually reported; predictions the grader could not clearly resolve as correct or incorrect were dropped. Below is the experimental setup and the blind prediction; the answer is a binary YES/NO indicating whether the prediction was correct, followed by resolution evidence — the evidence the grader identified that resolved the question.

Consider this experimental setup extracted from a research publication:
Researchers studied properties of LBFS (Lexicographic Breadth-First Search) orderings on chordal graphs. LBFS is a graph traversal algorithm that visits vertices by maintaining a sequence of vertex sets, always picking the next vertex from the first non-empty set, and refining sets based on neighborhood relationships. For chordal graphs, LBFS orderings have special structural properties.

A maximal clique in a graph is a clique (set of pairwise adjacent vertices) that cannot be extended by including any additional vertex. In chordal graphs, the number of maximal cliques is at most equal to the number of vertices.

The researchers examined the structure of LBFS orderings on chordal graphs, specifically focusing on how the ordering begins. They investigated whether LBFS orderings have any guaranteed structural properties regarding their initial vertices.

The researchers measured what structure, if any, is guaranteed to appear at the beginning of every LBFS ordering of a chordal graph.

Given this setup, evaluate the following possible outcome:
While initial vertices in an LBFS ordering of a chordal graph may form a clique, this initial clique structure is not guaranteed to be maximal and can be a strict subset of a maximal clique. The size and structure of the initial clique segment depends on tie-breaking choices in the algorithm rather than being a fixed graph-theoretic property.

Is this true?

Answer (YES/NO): NO